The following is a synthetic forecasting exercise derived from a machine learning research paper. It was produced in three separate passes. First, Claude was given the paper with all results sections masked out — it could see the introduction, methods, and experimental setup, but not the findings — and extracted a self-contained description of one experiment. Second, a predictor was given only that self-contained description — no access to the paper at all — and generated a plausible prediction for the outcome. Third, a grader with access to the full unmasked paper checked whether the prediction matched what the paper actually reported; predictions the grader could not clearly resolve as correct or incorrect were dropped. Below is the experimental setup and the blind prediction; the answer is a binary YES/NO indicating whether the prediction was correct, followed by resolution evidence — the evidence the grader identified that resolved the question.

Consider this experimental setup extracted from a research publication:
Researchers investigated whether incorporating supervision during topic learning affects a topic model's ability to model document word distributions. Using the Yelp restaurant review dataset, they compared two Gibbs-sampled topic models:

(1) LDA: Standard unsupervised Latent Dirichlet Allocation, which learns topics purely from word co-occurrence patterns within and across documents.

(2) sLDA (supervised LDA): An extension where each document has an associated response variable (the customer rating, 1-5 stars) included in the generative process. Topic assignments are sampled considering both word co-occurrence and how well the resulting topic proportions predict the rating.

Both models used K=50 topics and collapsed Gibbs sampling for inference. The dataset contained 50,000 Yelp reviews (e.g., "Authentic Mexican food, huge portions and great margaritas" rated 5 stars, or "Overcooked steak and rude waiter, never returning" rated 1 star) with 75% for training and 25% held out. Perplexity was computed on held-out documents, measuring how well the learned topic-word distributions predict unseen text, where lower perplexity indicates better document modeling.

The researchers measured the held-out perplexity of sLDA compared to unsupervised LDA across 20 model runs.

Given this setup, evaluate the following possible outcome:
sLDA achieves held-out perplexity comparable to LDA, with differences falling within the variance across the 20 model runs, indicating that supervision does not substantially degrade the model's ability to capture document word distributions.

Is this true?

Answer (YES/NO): NO